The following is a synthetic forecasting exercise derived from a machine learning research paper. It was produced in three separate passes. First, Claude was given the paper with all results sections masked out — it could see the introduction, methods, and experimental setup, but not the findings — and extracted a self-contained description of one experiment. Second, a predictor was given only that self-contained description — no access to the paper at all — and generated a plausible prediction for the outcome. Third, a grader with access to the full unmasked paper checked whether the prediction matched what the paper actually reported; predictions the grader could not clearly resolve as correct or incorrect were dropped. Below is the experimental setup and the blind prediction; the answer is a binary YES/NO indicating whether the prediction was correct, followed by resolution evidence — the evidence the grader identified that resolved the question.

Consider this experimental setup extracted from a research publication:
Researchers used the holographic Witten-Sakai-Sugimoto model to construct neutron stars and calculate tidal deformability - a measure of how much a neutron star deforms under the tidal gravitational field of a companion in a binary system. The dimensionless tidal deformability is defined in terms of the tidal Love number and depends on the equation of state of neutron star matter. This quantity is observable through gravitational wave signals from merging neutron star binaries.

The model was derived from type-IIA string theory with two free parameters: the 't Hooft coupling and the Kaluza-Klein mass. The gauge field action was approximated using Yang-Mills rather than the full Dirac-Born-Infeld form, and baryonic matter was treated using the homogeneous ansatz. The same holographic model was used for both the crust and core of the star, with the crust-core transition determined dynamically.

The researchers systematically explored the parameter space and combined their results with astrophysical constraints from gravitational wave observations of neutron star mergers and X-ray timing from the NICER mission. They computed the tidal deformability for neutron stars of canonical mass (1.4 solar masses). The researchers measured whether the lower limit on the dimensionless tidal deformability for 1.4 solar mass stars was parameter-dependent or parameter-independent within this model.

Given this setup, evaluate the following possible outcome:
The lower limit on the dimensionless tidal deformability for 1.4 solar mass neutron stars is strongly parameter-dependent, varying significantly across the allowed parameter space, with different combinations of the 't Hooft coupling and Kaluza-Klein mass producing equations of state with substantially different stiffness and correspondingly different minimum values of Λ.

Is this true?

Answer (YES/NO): NO